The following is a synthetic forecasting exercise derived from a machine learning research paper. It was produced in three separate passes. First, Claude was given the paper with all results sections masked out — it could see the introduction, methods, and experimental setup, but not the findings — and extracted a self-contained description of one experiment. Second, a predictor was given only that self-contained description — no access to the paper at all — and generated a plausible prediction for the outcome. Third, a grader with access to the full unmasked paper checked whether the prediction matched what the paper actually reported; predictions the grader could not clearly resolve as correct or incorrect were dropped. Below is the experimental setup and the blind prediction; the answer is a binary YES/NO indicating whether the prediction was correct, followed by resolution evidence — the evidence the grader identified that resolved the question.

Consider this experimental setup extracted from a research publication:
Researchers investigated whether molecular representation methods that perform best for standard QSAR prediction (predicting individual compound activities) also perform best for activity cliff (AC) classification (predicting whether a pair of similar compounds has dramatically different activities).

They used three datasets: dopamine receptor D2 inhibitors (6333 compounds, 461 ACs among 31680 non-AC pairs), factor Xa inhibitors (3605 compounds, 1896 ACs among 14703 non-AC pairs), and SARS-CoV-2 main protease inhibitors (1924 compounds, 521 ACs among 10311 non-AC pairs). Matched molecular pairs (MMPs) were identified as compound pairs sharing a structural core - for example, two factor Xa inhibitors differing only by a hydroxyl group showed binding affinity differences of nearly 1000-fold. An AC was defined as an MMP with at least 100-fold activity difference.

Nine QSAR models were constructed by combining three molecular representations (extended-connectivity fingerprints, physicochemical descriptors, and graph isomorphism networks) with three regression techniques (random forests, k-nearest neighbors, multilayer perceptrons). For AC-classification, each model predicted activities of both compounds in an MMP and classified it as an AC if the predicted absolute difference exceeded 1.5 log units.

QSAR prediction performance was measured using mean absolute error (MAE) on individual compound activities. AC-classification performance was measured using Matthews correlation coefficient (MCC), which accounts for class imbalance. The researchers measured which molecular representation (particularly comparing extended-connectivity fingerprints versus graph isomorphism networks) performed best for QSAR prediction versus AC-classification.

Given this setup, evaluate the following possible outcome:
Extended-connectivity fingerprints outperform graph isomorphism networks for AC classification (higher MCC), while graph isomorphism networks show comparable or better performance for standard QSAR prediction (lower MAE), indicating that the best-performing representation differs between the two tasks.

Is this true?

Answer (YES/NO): NO